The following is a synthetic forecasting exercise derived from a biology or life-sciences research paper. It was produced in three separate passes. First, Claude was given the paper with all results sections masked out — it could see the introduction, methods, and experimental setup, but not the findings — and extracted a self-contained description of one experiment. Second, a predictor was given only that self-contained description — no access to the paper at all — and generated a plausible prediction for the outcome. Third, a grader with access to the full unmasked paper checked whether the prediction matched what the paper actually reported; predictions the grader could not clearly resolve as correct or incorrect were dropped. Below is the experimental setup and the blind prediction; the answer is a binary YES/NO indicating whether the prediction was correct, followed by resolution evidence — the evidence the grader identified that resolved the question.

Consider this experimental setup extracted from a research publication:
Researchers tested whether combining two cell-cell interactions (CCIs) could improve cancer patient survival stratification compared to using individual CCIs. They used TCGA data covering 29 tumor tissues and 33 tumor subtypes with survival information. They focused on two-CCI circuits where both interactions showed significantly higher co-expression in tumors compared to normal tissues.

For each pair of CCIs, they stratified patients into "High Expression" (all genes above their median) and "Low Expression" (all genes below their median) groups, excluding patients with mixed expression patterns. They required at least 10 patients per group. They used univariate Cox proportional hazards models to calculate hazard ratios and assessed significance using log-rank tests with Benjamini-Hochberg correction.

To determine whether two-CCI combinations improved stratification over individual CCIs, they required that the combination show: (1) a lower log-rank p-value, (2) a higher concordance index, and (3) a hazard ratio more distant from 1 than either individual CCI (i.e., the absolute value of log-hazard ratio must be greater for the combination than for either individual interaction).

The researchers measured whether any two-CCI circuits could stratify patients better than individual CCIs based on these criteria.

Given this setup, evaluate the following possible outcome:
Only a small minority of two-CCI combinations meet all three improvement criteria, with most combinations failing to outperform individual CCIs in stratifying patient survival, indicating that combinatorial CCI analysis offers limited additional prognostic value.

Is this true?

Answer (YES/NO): NO